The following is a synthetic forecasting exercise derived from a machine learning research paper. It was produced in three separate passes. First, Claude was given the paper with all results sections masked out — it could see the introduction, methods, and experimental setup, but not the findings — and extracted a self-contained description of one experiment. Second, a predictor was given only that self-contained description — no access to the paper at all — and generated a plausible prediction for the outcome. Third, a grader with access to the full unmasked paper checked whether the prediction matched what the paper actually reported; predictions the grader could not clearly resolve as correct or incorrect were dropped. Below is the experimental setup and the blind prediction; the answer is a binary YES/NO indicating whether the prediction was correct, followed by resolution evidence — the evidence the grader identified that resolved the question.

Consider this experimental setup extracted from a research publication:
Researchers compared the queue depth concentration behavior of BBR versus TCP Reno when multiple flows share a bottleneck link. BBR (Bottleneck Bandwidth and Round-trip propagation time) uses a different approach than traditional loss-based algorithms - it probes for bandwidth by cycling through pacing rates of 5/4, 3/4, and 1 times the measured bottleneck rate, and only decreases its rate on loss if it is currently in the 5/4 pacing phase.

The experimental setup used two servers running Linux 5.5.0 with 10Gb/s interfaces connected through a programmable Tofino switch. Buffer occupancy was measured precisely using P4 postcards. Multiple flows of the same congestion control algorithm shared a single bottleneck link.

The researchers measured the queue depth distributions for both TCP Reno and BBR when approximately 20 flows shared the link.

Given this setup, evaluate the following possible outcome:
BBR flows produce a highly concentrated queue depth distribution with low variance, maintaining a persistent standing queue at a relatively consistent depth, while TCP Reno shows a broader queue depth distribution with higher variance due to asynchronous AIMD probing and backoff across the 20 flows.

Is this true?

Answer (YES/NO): YES